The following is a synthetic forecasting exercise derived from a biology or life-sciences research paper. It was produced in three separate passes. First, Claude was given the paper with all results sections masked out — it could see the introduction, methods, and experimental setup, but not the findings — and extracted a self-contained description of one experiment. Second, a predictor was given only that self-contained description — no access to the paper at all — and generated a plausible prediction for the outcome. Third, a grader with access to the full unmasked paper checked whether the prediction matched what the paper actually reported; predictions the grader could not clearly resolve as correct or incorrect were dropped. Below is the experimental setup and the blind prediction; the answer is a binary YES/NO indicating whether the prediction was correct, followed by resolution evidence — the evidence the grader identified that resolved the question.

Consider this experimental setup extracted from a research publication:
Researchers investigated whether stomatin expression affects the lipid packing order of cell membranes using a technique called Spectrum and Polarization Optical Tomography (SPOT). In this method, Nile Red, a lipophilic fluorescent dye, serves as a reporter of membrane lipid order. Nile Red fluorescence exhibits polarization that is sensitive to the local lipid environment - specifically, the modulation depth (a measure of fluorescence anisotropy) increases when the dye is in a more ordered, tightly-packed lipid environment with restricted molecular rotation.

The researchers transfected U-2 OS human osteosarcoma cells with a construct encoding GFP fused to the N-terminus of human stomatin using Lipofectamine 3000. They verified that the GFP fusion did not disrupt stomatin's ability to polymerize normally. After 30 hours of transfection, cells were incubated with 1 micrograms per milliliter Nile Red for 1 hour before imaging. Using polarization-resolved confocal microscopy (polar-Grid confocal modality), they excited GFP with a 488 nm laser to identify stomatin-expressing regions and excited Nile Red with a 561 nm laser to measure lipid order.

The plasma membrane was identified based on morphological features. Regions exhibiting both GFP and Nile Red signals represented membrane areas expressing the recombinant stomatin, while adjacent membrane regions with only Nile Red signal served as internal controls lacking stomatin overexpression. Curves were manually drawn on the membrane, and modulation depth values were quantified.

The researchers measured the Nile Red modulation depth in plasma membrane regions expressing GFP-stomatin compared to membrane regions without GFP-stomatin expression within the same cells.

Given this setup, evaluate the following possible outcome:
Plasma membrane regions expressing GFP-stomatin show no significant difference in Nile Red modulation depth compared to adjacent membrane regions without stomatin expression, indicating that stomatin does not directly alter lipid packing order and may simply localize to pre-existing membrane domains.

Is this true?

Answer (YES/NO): NO